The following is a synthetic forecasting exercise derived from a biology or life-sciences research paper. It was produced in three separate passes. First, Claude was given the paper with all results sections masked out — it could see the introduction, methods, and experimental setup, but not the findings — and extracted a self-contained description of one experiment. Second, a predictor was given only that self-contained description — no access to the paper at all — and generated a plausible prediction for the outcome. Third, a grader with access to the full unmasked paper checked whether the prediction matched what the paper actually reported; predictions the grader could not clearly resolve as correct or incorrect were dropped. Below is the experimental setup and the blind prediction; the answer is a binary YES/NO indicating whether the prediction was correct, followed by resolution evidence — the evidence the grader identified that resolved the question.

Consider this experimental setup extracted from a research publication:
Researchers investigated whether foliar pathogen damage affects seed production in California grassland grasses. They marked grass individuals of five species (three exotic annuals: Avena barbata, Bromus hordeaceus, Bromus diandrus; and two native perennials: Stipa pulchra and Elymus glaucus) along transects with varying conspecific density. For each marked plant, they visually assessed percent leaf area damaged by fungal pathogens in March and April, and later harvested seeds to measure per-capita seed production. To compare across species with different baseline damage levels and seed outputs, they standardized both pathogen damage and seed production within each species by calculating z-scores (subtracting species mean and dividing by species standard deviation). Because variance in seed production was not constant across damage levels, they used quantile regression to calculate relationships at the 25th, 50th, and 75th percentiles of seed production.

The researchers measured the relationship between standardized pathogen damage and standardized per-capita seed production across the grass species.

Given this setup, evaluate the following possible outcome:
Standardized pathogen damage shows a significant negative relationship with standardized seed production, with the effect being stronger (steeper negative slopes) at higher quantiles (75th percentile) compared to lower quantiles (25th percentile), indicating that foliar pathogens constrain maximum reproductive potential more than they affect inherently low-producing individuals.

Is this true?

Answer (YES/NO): NO